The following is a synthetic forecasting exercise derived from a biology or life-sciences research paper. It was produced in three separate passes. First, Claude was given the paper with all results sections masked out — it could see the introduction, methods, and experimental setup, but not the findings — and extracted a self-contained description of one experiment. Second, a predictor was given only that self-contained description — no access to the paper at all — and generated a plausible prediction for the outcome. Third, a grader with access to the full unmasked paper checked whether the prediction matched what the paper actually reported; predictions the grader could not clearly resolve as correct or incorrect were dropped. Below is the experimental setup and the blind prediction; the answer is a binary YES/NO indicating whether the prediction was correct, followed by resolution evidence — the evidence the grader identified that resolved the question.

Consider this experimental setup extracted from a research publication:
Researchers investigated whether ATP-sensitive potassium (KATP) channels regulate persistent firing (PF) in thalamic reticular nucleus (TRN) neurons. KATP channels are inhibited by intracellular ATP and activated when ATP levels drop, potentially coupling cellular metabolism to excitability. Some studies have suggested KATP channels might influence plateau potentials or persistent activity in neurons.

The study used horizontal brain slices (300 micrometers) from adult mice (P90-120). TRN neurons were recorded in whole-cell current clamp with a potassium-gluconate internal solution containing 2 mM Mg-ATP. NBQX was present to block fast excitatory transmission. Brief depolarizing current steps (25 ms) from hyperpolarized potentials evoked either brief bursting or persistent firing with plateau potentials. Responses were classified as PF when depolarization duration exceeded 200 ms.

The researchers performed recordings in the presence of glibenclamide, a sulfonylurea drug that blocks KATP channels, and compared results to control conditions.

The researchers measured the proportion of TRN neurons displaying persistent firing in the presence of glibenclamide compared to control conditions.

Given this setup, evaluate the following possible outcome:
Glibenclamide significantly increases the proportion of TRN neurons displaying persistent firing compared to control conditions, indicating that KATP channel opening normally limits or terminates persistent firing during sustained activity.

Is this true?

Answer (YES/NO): NO